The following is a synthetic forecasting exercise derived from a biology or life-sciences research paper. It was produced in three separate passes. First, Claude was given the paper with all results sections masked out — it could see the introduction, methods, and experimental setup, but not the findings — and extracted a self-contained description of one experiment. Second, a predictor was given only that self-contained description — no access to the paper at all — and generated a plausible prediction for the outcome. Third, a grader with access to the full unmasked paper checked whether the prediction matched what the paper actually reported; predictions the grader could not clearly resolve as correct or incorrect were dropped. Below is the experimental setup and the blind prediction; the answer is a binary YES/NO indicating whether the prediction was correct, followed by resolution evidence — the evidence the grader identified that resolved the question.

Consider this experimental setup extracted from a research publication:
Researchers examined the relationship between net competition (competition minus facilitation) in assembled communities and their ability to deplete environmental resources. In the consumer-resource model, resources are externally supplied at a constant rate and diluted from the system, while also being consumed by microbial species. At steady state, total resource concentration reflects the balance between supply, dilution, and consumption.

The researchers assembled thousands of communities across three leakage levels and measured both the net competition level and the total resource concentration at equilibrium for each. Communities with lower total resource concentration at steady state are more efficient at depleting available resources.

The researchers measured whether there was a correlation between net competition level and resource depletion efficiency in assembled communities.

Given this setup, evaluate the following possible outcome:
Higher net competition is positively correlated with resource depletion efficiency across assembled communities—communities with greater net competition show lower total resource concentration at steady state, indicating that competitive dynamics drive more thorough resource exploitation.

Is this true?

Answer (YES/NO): NO